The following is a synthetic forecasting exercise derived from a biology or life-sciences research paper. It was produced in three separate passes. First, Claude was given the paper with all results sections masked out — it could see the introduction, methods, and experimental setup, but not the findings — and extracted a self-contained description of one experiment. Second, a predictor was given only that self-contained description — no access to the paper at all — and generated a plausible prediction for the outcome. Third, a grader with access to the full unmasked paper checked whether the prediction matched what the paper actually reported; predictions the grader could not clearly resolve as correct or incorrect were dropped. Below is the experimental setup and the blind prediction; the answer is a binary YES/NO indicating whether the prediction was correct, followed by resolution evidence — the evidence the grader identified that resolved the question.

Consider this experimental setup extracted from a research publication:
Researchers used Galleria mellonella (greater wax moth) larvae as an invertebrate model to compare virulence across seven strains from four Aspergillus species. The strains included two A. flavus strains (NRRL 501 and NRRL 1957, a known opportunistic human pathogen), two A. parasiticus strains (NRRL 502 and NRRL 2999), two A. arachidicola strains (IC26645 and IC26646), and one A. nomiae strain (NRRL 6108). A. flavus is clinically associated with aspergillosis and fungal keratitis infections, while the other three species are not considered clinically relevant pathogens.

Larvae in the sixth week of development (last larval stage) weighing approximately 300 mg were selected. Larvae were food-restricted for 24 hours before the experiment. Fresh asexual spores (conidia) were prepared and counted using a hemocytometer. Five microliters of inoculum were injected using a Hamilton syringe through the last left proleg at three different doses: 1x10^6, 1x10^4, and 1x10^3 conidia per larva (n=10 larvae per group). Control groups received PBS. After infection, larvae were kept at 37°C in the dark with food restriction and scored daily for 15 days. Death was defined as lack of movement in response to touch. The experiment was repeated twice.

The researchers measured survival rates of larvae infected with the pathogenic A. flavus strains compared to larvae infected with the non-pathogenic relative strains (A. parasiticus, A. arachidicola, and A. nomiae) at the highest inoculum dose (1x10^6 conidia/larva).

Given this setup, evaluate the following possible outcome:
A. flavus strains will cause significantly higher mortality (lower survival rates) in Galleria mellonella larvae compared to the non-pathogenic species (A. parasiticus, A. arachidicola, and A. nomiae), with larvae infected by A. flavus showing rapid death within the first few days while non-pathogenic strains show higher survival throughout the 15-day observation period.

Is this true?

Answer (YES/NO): NO